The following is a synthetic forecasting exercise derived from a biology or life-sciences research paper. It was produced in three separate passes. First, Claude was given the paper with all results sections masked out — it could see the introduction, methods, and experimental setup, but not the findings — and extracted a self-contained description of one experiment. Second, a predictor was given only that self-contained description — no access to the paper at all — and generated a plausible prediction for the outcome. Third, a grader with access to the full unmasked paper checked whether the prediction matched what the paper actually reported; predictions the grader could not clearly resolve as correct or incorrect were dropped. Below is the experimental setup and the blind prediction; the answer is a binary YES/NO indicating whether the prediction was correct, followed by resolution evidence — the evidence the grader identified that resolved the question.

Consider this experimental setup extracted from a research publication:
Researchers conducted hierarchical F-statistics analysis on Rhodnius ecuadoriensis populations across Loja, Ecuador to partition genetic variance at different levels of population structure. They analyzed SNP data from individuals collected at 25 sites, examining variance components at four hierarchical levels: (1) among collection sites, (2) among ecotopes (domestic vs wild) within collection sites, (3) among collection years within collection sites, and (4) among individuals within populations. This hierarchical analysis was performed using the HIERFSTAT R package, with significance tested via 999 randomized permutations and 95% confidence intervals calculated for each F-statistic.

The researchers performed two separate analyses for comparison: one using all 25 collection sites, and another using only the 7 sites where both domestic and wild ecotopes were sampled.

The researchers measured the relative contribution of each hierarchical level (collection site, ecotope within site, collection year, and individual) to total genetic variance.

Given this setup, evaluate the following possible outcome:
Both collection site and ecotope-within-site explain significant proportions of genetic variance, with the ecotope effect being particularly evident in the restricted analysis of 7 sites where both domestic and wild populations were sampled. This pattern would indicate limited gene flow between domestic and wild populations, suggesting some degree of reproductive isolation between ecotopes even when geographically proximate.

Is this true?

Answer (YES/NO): NO